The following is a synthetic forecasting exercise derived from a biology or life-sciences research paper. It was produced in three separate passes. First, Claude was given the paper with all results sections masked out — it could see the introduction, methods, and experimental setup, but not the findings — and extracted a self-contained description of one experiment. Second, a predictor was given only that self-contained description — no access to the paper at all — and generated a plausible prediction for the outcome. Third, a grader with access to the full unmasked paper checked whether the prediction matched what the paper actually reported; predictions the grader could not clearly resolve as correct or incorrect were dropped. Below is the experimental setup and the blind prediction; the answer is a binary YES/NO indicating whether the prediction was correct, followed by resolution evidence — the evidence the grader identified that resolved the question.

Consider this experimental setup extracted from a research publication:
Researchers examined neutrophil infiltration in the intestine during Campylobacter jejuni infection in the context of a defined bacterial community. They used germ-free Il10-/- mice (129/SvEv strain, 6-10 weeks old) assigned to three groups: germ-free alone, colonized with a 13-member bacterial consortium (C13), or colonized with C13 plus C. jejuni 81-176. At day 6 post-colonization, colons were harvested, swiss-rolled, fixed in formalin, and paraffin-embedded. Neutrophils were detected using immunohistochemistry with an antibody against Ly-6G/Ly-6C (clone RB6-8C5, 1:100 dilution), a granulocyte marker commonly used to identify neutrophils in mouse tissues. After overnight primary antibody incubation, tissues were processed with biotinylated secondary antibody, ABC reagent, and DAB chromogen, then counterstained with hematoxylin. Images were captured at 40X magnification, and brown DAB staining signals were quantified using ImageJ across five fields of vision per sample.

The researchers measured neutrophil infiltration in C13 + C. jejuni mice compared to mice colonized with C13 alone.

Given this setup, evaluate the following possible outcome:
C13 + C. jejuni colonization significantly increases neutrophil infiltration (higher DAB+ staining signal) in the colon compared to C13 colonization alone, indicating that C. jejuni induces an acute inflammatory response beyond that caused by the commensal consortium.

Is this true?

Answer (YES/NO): YES